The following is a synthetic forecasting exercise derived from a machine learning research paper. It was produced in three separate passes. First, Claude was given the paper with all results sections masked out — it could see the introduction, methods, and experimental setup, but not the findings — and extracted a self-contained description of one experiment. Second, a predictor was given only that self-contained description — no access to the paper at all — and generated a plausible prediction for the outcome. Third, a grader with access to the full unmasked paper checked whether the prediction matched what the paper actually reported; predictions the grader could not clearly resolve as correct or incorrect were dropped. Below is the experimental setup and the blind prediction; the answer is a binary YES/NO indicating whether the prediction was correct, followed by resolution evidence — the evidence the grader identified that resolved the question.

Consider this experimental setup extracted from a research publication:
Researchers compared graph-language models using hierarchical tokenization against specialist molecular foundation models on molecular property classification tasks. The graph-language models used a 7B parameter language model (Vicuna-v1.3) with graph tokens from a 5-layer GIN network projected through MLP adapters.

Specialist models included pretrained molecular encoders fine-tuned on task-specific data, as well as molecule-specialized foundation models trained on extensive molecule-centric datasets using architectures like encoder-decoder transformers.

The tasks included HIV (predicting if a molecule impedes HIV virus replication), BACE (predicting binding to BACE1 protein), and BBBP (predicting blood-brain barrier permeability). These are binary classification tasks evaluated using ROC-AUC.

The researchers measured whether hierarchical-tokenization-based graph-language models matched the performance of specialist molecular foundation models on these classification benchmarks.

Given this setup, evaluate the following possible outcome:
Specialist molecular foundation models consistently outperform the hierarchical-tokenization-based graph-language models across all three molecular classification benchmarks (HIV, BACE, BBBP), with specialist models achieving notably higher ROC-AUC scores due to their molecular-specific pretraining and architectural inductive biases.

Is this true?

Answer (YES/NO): YES